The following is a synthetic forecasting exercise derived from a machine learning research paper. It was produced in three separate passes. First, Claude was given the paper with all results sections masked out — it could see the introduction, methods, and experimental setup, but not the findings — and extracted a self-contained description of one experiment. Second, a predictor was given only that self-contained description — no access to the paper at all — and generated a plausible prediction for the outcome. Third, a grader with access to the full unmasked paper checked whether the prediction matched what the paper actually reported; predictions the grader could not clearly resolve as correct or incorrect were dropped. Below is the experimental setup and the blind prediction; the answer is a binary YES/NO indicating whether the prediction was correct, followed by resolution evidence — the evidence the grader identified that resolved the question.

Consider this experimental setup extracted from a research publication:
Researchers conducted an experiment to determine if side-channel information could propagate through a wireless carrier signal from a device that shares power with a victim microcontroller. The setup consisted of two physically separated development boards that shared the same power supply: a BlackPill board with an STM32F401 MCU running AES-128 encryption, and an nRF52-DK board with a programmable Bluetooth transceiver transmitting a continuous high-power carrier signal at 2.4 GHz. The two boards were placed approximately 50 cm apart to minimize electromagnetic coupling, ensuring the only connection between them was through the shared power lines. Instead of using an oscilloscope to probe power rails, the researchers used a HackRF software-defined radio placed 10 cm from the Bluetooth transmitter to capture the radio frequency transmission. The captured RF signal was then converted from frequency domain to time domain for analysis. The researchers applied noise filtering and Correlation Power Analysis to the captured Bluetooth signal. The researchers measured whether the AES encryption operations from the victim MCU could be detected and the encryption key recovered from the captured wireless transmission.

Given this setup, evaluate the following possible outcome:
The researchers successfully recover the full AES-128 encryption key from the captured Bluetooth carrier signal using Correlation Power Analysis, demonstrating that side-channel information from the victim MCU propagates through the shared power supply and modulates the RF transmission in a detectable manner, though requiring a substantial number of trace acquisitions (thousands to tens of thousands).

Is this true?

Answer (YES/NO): NO